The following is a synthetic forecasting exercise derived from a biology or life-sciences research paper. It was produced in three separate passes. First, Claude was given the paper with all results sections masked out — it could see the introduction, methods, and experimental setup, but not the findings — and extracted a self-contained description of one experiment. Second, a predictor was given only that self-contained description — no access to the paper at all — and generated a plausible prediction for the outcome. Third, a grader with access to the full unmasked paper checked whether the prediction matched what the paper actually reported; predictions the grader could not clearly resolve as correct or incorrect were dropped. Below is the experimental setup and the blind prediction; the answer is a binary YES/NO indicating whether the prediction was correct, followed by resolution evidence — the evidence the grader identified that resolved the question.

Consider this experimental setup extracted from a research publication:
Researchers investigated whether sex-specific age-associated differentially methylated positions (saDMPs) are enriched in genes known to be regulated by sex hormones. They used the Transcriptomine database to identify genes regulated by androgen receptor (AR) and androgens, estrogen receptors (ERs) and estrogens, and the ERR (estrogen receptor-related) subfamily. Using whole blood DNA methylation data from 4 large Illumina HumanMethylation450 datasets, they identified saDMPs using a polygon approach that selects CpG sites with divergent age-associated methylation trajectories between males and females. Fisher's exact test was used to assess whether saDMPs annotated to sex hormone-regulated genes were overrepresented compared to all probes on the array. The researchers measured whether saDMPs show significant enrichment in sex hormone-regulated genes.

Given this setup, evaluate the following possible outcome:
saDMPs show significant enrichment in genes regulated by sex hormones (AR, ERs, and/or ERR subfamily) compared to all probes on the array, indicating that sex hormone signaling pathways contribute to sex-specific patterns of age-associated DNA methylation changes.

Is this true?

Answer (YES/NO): NO